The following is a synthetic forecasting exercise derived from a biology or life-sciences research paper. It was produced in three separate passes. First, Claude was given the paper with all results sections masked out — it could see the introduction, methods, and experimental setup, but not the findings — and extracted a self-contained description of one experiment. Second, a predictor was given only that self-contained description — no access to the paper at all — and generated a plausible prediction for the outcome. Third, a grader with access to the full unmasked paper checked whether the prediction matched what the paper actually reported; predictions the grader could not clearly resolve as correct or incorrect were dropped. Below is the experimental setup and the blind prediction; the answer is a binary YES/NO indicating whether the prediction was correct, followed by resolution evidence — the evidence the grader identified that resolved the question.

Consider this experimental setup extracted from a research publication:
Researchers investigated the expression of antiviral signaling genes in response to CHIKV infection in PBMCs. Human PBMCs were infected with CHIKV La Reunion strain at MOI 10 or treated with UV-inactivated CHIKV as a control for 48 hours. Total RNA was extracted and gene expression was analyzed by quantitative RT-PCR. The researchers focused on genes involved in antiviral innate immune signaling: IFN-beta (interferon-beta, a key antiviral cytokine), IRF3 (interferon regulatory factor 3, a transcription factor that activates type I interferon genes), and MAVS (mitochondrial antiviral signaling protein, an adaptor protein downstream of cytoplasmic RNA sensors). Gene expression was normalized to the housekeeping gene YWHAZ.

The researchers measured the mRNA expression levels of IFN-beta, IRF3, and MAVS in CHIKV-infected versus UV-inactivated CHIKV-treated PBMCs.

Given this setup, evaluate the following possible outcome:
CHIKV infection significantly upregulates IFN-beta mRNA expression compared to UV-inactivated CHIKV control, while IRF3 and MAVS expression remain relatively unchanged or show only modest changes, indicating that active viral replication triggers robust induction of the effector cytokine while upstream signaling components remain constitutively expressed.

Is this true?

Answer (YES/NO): YES